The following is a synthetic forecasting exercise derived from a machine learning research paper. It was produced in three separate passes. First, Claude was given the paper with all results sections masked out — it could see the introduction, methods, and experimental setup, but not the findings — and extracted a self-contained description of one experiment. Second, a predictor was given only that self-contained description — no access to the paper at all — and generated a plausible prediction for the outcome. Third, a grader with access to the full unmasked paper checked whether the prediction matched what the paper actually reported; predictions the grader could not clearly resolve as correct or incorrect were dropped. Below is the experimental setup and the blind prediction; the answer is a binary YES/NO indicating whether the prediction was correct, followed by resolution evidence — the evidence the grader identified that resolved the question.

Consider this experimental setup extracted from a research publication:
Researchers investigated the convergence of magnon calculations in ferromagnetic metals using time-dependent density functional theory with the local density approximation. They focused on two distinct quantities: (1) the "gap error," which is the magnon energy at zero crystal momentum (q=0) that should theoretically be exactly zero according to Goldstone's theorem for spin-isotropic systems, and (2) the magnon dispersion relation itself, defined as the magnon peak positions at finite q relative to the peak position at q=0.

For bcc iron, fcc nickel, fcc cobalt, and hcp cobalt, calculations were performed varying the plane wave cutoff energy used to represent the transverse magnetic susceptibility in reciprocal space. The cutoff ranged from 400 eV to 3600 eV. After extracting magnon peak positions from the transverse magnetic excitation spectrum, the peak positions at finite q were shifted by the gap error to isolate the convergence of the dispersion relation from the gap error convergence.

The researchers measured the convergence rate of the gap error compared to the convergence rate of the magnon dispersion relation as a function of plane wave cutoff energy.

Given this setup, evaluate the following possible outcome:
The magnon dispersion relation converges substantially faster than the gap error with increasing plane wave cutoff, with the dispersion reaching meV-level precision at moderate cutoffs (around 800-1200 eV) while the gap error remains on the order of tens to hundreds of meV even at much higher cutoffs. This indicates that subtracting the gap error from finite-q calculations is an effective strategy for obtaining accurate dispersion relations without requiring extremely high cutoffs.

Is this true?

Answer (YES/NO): YES